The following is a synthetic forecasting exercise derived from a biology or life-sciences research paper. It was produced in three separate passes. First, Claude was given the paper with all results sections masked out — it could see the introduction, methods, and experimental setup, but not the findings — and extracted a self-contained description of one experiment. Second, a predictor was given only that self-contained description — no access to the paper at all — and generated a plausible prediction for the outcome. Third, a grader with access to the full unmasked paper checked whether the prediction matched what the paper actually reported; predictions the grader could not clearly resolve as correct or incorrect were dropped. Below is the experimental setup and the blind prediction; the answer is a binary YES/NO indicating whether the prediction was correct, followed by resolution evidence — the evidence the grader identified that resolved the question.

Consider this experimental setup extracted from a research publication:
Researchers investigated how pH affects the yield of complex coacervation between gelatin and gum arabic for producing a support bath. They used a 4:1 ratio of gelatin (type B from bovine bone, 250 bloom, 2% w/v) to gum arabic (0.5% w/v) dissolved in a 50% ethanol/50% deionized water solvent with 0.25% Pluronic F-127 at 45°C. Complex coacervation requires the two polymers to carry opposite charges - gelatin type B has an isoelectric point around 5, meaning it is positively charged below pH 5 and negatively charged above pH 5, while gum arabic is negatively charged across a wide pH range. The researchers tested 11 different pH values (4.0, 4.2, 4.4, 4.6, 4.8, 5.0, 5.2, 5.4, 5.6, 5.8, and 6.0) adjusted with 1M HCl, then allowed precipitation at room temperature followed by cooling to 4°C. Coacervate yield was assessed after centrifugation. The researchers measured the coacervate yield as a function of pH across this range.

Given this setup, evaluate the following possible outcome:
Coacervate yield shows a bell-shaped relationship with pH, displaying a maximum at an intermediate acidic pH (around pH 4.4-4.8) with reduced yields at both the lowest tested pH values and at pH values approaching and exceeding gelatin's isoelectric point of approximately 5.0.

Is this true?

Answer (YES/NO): NO